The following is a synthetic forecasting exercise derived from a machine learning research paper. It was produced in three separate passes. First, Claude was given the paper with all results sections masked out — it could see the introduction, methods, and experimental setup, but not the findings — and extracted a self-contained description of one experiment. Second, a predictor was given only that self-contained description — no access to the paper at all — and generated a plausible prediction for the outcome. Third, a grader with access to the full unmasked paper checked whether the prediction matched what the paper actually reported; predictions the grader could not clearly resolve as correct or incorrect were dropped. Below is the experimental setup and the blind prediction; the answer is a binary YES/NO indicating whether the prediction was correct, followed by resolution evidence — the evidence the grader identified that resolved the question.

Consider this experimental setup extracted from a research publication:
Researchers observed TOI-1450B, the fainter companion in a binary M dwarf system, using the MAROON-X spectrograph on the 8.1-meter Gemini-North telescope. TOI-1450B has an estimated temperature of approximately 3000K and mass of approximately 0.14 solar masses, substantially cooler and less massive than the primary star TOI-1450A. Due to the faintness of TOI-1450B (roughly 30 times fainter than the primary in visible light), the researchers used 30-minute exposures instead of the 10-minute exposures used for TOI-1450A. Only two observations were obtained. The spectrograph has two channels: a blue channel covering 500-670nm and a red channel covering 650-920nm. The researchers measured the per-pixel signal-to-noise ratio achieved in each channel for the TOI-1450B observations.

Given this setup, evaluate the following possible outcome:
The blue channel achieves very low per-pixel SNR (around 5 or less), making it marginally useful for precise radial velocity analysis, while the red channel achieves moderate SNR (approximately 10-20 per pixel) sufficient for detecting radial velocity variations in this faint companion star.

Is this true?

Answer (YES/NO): NO